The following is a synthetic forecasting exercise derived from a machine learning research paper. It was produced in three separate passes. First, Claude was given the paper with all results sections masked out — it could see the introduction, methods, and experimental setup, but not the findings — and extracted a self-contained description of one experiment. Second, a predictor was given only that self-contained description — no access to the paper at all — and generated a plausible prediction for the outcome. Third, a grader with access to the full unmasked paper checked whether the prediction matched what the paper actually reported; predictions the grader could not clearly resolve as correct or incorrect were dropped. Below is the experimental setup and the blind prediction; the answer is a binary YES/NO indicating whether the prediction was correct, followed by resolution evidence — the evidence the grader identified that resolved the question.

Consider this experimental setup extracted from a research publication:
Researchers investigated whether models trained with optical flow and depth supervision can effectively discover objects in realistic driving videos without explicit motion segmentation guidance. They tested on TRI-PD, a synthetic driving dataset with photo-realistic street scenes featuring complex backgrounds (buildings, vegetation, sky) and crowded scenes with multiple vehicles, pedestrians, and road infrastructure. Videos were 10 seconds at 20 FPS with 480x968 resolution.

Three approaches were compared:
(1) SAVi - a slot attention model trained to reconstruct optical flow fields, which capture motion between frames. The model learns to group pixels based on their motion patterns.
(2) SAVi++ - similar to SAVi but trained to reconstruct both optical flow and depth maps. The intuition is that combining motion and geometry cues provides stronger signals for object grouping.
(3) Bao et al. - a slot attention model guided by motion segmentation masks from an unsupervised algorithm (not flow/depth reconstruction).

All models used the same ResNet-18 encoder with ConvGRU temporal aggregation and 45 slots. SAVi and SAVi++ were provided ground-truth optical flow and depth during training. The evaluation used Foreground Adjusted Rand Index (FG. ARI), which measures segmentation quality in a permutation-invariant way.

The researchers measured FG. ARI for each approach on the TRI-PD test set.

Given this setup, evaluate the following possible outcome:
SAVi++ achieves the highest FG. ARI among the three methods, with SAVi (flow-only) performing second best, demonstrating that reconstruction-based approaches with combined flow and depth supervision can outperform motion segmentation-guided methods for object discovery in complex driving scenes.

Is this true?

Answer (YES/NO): NO